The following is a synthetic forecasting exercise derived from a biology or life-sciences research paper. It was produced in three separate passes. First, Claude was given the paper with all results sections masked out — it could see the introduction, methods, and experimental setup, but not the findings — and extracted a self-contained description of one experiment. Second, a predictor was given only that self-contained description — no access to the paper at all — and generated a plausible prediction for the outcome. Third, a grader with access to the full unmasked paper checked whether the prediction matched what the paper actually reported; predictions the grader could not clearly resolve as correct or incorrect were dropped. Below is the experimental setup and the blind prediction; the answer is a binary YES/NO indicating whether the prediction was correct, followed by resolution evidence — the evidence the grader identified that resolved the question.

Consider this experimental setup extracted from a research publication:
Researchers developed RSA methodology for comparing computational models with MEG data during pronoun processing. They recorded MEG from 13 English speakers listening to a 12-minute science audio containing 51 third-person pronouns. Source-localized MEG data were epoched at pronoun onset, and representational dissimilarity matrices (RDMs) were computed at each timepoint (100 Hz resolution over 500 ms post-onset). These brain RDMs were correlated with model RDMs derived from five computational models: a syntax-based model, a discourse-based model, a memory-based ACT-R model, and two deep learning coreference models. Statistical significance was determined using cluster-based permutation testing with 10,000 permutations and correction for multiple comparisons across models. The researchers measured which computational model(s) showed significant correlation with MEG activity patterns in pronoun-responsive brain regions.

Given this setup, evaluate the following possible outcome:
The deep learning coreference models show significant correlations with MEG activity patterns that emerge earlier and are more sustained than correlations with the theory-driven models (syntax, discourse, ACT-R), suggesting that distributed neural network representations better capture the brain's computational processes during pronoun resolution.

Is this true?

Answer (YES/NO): NO